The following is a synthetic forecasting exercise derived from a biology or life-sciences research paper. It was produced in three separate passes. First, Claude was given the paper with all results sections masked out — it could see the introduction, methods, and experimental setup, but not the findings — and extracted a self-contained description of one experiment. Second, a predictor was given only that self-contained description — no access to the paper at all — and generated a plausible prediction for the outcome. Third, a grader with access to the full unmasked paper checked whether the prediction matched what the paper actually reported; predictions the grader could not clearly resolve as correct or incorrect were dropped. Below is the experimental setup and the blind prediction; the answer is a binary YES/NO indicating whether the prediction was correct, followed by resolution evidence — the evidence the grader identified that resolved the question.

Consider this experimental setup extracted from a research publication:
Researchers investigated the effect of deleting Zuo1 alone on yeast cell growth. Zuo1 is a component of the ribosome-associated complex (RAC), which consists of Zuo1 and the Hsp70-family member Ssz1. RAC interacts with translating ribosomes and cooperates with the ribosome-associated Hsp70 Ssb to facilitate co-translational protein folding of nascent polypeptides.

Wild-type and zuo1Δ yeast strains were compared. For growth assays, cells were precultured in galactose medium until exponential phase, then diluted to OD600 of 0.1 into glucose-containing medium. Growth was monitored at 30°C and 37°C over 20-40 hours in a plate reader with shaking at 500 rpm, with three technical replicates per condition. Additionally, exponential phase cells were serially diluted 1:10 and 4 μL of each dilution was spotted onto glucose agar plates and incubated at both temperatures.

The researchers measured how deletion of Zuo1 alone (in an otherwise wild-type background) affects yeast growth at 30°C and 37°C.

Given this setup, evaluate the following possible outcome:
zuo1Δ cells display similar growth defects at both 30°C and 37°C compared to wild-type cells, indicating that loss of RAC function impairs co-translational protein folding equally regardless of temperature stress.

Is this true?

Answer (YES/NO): NO